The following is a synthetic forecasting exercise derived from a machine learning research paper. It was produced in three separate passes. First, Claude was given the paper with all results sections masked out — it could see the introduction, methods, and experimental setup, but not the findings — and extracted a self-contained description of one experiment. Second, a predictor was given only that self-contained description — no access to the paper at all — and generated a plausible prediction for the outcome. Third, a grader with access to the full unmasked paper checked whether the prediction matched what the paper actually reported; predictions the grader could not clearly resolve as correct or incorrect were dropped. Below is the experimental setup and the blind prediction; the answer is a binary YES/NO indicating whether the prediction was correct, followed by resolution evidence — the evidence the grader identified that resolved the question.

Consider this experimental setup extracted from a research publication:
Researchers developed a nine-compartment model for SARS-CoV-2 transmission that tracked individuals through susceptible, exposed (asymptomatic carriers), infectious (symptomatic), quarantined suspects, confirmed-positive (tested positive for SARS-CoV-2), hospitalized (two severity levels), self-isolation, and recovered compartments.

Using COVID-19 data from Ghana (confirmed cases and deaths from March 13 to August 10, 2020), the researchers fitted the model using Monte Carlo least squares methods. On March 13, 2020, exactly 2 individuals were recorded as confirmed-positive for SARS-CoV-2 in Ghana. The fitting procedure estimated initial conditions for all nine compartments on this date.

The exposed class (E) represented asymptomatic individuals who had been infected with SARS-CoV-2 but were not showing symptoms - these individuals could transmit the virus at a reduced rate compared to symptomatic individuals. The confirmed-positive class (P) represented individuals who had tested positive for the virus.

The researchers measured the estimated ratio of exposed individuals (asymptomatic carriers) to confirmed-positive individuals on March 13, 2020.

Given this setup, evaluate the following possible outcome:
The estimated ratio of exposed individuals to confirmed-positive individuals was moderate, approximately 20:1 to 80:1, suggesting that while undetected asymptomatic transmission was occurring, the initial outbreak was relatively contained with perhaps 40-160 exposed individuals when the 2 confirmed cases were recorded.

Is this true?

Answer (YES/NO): NO